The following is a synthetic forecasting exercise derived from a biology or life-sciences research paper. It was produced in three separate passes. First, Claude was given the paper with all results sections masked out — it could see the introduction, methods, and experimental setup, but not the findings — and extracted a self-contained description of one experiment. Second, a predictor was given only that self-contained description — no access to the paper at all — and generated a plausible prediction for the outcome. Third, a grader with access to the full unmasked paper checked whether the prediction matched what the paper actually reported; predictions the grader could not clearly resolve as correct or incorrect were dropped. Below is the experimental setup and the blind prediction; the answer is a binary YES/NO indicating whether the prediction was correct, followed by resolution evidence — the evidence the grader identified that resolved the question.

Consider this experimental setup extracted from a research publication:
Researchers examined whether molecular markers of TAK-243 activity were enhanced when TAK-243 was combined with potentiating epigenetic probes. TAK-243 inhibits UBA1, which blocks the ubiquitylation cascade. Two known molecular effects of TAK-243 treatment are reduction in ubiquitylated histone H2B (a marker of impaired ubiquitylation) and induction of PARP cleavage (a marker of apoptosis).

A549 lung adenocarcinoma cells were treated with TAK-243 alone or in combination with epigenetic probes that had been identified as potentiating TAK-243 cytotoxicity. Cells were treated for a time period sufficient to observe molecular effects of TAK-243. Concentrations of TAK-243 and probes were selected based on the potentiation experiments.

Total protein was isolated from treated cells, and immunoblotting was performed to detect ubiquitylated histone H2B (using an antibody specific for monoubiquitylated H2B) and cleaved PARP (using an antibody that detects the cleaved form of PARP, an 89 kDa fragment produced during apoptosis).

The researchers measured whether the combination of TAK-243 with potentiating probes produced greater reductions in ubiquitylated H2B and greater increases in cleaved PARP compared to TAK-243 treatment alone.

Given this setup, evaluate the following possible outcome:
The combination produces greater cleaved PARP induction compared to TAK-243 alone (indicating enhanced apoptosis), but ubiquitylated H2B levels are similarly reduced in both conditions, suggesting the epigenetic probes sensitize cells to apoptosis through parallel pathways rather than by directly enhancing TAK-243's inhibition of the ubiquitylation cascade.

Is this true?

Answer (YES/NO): NO